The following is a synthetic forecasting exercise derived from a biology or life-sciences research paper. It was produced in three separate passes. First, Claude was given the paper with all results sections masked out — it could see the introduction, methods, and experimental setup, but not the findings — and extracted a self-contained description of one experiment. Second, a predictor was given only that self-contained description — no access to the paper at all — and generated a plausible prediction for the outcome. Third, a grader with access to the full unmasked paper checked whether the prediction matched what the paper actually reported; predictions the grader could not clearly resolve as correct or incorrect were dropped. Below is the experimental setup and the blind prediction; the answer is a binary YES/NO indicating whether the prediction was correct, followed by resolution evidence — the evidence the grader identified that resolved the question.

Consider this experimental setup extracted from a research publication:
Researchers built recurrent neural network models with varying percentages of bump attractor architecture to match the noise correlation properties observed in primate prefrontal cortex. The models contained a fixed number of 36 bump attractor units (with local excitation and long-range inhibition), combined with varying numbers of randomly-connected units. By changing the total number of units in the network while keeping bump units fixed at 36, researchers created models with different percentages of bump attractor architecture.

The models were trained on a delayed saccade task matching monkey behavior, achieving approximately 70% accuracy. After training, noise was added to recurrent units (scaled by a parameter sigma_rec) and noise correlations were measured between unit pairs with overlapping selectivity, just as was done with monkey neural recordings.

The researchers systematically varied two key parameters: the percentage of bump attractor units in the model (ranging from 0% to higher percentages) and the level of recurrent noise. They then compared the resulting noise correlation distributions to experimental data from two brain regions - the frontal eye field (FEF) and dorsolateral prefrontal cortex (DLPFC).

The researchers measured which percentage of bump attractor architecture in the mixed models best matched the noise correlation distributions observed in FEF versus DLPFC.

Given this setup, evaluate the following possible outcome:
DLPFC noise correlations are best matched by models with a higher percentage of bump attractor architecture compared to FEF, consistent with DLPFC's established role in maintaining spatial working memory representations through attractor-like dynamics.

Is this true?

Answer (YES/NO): NO